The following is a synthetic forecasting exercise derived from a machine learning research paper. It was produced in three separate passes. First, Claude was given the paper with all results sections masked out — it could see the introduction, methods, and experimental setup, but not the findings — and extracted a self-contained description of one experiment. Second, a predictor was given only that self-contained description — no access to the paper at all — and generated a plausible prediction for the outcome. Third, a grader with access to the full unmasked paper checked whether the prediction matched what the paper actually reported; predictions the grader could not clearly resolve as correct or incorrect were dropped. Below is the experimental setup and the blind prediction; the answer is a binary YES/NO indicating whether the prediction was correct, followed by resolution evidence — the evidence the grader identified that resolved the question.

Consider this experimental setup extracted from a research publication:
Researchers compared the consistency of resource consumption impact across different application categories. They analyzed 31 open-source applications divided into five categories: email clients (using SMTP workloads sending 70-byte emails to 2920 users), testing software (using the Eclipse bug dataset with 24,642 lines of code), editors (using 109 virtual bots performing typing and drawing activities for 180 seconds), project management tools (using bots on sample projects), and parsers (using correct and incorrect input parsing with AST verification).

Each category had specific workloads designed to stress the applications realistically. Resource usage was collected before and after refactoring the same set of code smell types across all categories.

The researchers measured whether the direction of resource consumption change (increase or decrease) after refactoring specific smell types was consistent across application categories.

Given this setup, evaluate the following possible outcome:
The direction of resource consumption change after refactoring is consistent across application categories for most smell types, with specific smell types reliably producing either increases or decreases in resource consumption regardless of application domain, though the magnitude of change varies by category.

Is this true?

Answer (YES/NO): YES